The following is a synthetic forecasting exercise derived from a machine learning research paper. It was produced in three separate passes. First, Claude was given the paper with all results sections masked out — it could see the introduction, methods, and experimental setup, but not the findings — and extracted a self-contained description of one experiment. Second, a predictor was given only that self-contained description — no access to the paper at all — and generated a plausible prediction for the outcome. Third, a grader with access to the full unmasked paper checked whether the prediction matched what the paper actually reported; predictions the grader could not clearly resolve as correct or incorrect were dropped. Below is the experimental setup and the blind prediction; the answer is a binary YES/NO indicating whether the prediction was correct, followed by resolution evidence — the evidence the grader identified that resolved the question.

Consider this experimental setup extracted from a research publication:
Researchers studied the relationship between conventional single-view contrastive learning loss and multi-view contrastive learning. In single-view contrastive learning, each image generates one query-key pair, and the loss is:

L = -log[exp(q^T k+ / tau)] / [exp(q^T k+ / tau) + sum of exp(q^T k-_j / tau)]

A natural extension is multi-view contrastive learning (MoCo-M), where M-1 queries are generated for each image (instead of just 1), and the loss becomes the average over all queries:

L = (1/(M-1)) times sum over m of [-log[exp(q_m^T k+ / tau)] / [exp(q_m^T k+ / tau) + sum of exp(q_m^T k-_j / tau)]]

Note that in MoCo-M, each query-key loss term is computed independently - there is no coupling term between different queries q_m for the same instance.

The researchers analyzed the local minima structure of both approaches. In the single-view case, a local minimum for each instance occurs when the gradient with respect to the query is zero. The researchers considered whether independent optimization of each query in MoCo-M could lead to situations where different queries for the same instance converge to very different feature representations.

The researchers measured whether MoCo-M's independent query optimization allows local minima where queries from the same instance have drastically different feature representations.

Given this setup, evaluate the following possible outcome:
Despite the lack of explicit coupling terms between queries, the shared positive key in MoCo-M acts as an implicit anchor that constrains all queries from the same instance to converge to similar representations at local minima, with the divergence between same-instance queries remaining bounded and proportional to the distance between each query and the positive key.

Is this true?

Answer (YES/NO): NO